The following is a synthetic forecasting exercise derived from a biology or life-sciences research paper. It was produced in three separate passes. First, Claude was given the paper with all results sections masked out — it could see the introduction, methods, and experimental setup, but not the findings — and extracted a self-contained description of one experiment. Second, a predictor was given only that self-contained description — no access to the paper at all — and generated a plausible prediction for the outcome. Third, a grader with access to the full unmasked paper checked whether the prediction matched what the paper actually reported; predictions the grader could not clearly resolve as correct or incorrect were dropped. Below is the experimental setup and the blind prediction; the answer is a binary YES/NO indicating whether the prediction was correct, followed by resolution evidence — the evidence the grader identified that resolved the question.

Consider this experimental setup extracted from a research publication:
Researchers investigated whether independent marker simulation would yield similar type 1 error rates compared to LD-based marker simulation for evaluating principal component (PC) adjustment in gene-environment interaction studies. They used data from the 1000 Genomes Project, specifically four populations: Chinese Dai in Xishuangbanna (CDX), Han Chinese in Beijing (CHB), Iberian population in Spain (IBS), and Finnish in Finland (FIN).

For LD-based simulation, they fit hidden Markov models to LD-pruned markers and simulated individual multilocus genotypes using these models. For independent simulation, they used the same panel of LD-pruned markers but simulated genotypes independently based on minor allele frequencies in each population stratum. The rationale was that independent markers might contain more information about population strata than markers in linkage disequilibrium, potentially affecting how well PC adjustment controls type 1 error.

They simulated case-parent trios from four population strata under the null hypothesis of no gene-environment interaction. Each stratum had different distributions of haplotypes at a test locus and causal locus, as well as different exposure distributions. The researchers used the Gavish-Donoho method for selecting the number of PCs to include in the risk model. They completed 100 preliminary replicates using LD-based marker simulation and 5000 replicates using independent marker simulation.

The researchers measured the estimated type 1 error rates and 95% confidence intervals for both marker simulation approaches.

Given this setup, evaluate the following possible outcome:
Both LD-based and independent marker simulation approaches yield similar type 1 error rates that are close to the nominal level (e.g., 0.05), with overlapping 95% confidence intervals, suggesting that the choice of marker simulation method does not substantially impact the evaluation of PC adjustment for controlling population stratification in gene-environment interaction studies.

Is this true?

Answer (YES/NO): YES